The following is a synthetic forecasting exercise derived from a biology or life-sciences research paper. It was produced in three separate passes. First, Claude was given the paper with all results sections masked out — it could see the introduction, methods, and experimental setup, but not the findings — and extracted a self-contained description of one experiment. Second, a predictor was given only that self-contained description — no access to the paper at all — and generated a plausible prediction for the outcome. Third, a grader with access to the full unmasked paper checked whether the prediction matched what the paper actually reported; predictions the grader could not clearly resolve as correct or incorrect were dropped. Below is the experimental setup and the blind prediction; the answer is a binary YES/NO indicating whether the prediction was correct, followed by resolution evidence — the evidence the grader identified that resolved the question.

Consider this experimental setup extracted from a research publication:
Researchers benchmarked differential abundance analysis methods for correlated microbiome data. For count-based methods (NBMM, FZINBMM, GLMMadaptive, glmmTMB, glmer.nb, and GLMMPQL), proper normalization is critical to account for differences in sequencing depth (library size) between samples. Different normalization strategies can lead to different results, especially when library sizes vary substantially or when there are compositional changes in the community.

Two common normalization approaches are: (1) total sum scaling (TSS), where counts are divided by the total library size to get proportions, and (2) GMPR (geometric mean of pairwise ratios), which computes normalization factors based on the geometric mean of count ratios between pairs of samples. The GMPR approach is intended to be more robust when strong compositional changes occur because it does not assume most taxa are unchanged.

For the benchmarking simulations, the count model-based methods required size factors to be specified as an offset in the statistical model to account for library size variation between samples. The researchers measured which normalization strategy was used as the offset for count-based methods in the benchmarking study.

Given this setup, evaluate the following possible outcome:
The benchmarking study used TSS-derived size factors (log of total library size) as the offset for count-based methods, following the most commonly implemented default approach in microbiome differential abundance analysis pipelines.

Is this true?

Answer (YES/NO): NO